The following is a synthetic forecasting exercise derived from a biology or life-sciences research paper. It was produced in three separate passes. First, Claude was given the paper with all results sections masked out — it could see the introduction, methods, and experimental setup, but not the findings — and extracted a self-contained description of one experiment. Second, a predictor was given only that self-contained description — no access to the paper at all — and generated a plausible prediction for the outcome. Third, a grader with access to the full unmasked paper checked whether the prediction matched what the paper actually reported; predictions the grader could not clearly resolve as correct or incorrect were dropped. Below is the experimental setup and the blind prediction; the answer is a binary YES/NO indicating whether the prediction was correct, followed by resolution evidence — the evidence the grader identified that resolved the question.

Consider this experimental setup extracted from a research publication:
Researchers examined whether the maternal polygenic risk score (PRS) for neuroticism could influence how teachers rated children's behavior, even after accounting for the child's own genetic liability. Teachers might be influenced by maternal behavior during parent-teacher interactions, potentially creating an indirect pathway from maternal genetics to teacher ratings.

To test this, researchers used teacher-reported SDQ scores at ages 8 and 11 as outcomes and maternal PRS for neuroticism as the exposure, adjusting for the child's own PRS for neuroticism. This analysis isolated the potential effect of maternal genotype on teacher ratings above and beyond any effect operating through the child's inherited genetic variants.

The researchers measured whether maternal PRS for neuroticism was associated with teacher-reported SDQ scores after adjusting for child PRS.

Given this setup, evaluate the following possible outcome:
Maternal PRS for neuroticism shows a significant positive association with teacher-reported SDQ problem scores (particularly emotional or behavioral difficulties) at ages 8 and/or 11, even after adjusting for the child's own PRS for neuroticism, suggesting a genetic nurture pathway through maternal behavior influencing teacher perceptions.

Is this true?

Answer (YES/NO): NO